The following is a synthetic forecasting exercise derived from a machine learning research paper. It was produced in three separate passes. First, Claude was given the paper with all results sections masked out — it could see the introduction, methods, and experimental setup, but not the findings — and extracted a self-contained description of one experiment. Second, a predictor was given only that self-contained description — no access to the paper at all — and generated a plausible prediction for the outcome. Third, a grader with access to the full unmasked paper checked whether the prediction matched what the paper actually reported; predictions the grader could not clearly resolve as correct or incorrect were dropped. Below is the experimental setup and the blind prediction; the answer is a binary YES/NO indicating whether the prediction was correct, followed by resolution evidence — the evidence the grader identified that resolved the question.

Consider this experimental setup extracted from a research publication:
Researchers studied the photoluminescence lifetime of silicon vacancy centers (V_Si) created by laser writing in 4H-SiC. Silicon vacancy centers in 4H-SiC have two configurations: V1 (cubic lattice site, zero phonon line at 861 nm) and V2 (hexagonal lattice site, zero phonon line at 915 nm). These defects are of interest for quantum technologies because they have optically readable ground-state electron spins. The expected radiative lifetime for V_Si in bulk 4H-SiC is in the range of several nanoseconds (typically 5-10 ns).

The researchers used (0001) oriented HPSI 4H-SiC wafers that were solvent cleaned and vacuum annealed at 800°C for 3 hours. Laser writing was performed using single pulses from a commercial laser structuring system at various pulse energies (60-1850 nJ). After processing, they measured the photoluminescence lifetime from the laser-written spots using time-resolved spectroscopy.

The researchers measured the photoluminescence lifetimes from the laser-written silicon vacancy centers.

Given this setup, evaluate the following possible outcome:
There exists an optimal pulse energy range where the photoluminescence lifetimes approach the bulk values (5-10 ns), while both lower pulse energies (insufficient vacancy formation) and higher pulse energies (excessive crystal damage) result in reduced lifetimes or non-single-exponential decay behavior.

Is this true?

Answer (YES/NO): NO